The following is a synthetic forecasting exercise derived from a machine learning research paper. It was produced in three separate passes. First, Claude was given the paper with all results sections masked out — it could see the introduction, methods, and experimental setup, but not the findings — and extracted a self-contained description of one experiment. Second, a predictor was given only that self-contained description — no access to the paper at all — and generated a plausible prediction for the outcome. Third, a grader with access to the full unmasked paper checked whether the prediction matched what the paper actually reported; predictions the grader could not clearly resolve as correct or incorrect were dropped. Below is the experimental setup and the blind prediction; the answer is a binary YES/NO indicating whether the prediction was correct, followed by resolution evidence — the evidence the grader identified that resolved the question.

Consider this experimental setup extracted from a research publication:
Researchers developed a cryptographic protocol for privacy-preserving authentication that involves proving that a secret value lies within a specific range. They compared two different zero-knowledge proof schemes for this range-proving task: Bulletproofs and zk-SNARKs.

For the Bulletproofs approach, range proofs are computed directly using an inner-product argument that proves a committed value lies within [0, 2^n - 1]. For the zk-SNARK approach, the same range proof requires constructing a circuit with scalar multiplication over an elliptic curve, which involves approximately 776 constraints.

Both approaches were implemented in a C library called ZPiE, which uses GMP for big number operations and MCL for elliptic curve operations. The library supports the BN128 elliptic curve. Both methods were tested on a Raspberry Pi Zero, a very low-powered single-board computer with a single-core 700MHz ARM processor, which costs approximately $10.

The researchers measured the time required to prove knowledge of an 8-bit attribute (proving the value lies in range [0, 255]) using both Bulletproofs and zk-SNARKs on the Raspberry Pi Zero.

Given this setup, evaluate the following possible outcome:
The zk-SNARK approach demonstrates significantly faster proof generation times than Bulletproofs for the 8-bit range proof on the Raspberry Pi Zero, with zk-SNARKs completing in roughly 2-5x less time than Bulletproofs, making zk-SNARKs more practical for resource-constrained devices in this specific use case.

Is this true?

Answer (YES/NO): NO